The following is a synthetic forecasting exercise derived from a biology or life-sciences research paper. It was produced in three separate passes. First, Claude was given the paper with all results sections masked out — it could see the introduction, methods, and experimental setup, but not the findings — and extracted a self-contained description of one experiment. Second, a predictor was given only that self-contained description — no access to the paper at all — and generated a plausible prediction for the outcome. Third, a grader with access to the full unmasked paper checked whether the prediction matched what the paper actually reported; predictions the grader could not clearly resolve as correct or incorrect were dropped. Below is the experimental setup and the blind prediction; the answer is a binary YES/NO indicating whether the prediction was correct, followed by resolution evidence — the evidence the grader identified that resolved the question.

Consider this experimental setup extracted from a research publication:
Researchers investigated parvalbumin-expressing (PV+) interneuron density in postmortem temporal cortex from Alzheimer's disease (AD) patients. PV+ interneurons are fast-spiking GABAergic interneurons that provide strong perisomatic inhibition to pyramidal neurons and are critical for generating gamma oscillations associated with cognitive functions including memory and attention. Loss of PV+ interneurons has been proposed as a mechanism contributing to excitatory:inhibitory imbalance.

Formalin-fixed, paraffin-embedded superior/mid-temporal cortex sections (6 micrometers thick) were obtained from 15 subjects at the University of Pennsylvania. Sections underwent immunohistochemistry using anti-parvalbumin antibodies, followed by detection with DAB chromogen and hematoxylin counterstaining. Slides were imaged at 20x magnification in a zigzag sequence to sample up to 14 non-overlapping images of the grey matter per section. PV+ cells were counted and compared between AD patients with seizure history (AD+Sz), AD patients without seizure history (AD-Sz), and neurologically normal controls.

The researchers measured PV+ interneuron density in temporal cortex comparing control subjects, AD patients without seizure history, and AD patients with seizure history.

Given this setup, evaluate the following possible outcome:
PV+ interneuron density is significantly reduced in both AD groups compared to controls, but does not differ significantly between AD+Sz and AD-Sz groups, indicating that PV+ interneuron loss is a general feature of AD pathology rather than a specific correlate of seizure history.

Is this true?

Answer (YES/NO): NO